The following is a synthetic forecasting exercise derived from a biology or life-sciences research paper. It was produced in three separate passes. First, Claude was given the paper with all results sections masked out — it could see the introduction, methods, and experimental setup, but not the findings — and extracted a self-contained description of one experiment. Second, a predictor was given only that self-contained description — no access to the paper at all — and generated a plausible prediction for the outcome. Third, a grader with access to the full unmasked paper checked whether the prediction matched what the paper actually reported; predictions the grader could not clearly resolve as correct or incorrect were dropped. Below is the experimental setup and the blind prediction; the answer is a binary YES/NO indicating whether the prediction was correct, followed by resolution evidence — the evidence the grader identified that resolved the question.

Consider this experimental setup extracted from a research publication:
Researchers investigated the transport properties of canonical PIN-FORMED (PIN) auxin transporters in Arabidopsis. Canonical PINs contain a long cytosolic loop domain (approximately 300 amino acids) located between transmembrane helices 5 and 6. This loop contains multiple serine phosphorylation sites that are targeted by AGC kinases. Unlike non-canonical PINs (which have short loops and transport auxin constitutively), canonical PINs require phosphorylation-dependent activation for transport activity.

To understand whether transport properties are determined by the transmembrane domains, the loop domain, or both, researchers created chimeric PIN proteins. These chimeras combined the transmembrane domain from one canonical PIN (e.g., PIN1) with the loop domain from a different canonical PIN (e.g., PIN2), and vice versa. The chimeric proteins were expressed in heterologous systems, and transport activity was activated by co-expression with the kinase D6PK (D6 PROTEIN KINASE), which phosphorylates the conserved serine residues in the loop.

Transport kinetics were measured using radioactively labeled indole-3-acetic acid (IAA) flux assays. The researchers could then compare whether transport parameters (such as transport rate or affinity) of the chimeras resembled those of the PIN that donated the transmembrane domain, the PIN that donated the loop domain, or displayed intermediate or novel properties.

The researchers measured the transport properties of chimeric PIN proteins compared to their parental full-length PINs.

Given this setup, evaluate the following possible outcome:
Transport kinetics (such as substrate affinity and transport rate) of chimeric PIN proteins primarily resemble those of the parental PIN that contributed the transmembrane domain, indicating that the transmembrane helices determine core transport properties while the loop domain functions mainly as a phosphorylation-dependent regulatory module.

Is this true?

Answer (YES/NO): NO